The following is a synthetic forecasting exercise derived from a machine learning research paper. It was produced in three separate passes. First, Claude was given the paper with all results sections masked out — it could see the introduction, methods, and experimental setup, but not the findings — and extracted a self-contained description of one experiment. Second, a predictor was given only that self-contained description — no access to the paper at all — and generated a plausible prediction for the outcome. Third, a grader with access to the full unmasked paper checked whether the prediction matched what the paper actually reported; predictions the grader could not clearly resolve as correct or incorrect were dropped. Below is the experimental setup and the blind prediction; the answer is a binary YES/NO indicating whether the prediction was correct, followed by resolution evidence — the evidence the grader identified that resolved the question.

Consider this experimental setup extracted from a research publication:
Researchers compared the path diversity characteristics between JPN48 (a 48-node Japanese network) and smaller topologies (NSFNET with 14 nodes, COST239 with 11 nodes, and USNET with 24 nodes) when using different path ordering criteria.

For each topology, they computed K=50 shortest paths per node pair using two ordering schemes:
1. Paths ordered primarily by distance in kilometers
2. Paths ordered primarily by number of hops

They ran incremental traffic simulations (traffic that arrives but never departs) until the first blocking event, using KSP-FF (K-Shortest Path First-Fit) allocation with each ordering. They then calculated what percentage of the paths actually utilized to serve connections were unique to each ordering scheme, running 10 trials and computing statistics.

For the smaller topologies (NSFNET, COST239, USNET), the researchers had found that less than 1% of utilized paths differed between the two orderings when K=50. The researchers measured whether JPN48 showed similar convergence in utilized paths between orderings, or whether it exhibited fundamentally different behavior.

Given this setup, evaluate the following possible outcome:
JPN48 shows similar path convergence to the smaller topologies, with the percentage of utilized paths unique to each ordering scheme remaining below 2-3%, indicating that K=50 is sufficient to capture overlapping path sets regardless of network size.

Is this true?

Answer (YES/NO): NO